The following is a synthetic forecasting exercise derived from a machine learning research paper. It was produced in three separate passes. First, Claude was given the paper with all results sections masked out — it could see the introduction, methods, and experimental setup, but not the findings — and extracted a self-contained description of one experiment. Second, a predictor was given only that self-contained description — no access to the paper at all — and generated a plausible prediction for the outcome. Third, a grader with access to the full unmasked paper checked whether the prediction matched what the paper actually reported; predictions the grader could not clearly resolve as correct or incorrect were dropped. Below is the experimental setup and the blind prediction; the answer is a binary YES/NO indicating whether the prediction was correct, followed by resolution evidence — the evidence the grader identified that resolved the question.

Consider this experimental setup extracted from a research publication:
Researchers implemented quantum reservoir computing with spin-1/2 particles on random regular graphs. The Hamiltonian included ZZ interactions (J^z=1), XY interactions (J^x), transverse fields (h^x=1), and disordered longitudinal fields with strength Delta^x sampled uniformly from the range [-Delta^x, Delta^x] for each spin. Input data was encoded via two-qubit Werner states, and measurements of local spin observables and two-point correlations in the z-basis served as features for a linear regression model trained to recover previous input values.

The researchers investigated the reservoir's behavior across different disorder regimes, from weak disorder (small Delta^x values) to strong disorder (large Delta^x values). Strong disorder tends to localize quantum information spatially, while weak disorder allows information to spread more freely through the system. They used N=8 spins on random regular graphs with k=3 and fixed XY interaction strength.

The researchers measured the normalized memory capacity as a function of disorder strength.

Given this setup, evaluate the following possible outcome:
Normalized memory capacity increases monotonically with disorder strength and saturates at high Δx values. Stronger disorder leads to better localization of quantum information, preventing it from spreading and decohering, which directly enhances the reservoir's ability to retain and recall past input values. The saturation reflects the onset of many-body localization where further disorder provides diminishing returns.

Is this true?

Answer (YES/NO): NO